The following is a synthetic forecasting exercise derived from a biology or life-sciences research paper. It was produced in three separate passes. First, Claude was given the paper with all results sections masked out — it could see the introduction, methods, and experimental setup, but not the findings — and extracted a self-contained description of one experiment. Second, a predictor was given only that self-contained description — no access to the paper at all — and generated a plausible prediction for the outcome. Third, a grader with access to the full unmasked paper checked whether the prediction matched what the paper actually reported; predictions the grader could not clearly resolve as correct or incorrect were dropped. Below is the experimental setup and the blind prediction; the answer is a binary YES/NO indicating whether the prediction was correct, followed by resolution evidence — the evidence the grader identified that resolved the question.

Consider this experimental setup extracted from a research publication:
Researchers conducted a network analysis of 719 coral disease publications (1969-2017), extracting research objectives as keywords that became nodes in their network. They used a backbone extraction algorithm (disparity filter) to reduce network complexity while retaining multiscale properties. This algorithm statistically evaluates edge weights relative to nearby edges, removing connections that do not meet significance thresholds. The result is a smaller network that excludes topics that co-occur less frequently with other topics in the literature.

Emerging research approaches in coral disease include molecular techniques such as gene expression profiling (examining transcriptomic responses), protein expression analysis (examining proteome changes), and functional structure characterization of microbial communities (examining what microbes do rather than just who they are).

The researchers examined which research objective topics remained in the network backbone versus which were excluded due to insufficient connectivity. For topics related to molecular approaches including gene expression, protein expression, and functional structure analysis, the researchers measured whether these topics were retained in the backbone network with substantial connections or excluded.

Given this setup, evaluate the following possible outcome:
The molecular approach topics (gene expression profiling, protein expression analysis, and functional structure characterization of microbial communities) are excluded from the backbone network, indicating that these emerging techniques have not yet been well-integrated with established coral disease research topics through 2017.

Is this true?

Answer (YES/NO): YES